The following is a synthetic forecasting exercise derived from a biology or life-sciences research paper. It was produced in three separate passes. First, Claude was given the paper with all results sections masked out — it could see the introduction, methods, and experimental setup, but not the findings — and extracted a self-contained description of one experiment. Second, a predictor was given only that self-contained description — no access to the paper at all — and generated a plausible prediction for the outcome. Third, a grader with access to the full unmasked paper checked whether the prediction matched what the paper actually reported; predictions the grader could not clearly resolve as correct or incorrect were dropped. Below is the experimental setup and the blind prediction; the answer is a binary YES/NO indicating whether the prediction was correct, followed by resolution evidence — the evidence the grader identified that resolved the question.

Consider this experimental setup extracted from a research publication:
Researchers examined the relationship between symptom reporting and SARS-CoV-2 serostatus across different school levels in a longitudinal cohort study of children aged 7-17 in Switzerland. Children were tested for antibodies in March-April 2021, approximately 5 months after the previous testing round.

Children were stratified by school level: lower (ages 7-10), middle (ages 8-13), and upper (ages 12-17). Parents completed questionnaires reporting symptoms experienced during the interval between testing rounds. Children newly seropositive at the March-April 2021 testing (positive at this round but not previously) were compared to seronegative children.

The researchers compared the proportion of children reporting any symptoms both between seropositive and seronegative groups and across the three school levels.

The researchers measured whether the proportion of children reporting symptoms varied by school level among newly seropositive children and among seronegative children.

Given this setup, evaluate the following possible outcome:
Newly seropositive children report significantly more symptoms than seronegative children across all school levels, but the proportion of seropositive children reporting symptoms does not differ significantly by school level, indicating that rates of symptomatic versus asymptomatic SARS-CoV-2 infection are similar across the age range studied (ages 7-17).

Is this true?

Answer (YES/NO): YES